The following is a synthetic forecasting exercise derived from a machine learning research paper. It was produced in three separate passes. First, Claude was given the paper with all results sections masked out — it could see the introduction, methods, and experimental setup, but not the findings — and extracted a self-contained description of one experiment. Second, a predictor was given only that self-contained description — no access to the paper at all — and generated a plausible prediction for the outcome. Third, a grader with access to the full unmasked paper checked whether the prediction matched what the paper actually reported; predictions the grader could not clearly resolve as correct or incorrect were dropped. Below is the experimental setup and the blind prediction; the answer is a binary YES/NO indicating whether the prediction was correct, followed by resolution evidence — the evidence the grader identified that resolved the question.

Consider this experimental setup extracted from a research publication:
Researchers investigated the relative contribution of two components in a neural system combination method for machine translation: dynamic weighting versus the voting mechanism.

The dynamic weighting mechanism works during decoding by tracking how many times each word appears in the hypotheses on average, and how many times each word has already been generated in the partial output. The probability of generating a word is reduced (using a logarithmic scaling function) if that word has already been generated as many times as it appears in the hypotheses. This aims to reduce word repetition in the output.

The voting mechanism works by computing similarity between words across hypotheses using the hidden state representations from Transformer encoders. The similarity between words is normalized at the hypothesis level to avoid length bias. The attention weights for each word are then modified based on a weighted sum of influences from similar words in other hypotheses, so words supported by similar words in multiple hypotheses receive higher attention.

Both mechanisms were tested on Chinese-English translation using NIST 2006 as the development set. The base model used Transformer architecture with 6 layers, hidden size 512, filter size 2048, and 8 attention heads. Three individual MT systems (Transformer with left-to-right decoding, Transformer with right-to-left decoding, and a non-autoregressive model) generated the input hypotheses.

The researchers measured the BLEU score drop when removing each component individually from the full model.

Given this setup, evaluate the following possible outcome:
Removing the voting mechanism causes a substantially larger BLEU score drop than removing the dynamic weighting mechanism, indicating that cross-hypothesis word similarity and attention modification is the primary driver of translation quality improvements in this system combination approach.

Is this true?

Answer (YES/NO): YES